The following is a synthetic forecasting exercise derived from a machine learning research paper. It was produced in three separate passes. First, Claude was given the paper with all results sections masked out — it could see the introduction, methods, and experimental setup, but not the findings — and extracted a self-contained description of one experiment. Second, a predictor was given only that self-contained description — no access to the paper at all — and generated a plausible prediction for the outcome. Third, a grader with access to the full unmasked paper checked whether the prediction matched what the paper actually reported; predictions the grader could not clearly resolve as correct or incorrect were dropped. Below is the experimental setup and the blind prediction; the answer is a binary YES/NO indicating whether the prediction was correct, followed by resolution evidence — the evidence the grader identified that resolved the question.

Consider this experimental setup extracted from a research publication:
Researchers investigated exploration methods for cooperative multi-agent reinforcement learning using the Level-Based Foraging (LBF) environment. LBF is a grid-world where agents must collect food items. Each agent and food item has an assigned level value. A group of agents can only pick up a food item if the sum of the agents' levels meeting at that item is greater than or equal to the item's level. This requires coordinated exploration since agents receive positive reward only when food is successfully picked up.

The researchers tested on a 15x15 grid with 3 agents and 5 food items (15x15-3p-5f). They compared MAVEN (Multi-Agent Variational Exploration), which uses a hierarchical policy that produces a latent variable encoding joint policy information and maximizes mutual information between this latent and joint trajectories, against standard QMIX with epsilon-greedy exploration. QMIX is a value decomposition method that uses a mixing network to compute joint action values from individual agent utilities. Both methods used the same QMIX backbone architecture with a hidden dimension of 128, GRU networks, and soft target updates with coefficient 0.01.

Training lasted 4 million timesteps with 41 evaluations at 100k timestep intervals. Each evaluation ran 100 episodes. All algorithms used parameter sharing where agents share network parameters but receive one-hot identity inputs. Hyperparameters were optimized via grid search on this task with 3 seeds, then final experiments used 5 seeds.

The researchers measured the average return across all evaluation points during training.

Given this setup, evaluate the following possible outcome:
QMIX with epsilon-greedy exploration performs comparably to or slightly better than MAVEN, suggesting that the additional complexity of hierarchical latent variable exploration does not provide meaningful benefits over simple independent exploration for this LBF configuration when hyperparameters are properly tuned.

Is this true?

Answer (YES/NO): NO